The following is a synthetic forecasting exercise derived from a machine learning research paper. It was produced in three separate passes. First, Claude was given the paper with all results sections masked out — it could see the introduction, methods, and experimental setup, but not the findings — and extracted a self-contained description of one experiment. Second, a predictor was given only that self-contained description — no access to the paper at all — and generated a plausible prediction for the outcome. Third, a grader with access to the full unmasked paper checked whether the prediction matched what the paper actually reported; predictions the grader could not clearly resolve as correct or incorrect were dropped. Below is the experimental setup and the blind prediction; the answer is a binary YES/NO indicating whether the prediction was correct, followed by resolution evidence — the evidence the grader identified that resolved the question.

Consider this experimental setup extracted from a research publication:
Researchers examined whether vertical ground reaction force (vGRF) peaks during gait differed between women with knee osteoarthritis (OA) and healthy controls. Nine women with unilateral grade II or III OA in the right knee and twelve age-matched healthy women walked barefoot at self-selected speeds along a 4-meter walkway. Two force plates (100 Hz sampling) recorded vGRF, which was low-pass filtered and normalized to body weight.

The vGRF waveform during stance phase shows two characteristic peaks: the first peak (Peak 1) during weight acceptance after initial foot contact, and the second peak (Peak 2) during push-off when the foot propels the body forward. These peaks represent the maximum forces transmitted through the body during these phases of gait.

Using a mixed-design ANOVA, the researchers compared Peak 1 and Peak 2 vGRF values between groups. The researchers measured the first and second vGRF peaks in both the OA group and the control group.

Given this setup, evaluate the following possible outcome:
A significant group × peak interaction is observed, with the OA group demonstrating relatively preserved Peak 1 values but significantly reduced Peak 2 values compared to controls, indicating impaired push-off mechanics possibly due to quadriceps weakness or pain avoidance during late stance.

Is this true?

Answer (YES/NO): YES